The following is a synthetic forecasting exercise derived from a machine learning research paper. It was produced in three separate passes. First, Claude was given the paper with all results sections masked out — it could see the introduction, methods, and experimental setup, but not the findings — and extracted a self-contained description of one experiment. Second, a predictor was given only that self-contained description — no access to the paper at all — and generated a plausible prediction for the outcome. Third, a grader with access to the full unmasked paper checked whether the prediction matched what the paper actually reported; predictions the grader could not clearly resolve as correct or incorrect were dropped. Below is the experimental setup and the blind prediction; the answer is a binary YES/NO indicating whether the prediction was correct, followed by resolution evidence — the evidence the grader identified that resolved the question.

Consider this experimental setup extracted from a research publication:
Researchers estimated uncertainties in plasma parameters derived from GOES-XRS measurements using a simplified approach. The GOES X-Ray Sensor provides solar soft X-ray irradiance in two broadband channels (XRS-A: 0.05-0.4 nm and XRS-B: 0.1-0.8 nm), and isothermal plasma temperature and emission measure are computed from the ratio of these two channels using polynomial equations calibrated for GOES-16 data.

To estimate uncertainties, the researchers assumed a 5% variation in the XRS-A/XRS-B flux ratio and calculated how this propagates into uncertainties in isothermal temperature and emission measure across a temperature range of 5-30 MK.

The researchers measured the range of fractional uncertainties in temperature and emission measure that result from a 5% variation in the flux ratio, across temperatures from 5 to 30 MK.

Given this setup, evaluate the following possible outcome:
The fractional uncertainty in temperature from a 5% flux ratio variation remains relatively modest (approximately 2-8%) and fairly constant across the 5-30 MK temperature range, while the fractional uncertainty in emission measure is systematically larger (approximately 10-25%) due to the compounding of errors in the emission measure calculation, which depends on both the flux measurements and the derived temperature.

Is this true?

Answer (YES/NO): NO